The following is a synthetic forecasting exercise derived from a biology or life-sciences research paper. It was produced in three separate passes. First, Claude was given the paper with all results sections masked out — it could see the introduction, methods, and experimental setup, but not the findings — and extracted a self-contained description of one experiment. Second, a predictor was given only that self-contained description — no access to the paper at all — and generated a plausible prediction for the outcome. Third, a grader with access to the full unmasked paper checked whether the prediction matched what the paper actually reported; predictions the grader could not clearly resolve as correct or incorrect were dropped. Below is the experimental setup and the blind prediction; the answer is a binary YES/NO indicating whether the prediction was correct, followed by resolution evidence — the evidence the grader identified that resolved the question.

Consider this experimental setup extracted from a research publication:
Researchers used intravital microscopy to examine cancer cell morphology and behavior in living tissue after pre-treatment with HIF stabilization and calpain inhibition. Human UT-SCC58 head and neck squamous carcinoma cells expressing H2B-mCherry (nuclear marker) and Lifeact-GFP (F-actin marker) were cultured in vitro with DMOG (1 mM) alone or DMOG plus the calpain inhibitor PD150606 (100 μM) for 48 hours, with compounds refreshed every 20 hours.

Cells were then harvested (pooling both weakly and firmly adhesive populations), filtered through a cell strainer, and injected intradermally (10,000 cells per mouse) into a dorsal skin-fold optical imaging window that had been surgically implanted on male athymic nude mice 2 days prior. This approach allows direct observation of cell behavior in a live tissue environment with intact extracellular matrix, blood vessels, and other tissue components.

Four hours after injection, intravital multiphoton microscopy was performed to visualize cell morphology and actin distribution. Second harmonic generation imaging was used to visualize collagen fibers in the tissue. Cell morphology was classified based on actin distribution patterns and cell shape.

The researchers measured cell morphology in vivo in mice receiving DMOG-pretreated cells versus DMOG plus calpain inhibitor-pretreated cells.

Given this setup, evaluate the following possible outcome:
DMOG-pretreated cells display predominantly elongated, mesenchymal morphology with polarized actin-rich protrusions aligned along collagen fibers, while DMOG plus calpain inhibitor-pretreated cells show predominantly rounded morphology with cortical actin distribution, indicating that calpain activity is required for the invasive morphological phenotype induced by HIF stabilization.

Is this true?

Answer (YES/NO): NO